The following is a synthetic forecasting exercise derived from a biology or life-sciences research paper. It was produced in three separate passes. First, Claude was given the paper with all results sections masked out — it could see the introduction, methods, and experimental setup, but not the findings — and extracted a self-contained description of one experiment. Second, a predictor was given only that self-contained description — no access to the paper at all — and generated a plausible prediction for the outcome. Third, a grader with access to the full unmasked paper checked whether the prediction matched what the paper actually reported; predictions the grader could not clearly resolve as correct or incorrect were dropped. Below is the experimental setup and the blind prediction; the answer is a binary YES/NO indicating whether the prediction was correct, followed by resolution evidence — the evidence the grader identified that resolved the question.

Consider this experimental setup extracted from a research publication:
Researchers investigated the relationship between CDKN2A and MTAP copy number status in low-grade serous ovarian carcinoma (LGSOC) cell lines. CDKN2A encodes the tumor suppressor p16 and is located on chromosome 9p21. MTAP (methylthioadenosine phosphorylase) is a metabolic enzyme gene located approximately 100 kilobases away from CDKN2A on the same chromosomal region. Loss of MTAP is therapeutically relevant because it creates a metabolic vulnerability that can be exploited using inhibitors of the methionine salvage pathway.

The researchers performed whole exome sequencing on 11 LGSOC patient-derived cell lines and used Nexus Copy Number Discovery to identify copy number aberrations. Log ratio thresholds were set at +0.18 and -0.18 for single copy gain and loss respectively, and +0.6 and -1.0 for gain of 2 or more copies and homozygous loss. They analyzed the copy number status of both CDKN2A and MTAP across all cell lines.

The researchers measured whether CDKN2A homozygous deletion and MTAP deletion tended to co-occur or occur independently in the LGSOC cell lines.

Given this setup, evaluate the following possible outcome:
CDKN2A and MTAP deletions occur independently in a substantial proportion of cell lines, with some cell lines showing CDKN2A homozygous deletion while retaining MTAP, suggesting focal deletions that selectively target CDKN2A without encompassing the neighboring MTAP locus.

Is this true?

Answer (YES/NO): NO